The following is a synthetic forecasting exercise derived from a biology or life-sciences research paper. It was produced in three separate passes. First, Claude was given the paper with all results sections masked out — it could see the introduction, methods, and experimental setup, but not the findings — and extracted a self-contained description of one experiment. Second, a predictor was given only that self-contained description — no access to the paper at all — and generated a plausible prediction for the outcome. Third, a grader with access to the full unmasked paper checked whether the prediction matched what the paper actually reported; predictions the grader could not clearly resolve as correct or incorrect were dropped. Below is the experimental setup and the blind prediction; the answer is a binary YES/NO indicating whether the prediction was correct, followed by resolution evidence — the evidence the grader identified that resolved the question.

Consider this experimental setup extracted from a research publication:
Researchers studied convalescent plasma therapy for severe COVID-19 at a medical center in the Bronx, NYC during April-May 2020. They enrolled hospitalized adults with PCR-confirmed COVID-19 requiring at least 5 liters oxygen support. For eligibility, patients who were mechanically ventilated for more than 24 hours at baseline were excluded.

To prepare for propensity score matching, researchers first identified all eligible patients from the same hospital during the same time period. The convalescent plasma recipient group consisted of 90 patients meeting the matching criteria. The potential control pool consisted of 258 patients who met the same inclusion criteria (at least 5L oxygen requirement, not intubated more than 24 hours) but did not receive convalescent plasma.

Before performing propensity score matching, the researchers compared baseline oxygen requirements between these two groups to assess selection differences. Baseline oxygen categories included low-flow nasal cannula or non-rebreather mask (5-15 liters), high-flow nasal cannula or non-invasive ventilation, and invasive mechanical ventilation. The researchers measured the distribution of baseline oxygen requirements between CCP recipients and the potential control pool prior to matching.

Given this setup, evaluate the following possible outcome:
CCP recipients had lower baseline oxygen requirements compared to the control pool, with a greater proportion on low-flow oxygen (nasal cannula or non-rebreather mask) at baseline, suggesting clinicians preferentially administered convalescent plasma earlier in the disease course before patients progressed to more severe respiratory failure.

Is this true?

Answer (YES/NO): NO